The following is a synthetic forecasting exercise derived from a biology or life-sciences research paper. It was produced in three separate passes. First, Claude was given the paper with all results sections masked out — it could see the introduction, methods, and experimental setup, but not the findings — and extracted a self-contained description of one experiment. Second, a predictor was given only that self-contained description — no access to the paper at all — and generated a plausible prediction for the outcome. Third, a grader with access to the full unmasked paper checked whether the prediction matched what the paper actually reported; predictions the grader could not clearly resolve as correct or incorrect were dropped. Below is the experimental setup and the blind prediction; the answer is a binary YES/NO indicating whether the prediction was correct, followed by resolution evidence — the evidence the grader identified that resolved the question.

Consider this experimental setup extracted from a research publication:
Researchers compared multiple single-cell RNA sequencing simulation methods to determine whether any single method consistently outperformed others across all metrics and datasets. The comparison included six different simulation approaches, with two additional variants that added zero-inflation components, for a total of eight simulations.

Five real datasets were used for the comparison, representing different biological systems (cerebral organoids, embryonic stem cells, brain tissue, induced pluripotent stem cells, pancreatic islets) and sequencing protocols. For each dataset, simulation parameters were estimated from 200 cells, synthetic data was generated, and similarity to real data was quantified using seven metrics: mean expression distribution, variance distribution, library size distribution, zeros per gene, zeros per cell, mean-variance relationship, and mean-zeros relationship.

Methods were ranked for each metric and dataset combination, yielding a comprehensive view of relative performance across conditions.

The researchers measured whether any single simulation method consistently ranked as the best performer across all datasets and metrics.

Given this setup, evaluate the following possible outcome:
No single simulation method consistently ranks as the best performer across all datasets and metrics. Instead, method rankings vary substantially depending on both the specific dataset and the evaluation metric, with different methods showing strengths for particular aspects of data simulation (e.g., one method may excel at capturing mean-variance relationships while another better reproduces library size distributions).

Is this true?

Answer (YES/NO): YES